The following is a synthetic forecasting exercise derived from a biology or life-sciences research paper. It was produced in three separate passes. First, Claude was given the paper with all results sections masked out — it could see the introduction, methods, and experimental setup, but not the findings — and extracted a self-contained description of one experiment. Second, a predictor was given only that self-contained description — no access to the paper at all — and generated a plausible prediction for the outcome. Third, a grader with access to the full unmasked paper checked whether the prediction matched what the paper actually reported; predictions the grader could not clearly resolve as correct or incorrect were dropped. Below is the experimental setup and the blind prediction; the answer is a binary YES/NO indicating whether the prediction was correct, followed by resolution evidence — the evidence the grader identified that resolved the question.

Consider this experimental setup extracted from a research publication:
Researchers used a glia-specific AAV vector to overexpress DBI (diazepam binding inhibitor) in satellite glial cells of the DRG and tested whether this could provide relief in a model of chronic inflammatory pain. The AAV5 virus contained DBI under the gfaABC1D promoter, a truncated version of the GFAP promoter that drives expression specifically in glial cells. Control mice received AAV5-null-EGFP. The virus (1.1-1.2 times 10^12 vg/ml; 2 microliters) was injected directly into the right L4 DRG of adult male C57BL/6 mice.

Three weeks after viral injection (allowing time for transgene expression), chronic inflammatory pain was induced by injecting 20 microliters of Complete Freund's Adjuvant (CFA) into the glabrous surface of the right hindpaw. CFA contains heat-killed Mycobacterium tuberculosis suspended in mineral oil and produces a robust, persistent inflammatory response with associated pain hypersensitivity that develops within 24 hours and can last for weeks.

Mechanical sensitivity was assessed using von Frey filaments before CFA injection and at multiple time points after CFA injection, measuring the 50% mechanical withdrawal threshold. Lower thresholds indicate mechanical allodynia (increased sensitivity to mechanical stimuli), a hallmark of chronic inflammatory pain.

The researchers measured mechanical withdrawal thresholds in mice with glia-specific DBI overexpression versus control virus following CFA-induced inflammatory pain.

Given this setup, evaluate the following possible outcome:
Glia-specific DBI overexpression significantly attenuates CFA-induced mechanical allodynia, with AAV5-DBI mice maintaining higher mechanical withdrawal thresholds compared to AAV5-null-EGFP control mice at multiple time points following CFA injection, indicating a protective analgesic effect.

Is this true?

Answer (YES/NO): YES